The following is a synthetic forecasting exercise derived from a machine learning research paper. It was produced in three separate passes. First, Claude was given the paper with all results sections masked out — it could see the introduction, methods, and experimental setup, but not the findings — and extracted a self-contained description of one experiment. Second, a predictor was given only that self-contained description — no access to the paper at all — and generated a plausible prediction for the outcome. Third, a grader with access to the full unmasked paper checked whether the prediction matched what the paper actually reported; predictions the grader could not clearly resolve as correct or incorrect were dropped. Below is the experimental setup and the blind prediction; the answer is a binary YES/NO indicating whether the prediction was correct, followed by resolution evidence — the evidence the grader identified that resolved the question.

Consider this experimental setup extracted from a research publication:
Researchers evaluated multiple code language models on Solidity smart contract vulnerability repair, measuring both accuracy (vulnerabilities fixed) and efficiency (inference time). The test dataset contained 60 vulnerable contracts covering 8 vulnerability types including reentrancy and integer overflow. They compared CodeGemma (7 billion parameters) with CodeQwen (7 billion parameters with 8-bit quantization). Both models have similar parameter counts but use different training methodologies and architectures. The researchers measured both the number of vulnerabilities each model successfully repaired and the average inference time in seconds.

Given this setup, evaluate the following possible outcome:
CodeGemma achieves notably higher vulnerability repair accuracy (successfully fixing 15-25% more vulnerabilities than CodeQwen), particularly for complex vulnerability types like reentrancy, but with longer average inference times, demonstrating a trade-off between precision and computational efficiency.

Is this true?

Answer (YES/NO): NO